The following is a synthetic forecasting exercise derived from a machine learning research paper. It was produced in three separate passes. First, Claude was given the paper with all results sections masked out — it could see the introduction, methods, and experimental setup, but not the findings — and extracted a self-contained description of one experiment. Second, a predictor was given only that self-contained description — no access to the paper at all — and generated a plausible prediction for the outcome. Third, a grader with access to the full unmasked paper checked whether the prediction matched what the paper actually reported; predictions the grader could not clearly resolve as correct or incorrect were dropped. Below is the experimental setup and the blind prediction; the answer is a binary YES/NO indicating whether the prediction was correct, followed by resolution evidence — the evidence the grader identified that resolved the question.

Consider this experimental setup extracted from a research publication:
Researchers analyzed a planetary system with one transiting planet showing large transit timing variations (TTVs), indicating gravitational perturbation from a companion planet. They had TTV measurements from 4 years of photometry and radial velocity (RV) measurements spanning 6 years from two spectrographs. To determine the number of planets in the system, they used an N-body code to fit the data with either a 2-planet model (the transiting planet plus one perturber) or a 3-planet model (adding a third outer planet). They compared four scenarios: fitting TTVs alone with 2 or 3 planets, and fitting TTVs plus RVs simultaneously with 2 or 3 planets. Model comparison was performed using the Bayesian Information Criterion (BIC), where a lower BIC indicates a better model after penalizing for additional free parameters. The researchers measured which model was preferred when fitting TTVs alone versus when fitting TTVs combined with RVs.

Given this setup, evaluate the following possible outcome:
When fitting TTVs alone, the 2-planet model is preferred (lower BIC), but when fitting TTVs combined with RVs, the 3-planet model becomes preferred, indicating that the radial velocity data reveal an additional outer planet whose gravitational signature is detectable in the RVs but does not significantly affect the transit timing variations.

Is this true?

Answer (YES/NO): YES